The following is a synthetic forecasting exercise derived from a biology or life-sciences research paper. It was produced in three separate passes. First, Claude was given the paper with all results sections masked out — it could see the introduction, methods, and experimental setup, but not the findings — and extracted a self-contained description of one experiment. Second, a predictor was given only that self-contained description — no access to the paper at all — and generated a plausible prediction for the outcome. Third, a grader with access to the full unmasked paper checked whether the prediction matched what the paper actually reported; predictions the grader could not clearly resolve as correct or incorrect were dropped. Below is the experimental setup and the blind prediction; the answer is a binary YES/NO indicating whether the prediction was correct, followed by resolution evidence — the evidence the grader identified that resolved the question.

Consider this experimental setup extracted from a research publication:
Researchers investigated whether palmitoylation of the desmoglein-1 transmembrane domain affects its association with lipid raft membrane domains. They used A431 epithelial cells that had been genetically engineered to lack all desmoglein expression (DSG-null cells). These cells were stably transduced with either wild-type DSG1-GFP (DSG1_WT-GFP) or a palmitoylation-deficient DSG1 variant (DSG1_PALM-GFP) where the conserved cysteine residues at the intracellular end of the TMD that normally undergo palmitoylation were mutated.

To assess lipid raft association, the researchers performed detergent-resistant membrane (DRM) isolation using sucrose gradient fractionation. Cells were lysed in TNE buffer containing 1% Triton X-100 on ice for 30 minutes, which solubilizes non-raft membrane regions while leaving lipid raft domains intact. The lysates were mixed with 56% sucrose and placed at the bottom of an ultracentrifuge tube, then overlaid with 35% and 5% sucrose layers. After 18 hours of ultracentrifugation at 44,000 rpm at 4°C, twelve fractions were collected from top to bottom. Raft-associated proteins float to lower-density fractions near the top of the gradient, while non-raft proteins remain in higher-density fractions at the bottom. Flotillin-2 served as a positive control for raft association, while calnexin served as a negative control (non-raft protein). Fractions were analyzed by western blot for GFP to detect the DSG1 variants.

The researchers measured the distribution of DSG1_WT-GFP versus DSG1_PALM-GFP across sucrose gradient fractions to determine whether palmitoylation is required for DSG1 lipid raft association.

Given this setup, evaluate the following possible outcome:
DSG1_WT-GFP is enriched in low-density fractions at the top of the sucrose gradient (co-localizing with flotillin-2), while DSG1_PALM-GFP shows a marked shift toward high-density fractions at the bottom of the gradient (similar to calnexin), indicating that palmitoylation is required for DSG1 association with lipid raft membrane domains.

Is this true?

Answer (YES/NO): NO